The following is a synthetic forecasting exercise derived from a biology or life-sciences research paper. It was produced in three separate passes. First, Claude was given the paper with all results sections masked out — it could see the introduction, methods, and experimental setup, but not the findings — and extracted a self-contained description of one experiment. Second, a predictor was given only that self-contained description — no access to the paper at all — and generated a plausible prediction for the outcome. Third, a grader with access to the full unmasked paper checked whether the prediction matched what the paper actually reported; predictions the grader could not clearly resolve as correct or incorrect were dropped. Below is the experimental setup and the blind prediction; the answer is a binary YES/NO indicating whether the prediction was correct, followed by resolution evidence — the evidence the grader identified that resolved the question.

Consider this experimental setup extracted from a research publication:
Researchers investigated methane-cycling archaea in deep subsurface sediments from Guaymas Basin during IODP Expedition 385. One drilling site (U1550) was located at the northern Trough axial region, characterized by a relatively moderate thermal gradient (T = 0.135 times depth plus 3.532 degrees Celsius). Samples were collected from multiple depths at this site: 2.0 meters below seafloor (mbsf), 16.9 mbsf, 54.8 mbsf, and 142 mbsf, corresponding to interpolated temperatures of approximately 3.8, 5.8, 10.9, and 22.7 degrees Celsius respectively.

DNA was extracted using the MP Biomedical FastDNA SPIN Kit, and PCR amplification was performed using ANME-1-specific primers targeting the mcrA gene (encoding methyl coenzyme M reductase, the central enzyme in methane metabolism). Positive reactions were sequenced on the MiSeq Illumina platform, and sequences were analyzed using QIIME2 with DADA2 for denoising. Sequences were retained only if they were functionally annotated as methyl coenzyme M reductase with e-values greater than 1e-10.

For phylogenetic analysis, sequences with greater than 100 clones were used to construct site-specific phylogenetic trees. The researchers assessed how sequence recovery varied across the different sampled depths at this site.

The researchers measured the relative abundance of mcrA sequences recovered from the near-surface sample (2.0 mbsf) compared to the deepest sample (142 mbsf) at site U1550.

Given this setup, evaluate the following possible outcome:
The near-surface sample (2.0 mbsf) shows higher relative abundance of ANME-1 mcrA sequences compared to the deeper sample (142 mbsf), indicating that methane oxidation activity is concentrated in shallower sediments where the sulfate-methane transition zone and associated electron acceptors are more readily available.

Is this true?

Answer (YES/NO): YES